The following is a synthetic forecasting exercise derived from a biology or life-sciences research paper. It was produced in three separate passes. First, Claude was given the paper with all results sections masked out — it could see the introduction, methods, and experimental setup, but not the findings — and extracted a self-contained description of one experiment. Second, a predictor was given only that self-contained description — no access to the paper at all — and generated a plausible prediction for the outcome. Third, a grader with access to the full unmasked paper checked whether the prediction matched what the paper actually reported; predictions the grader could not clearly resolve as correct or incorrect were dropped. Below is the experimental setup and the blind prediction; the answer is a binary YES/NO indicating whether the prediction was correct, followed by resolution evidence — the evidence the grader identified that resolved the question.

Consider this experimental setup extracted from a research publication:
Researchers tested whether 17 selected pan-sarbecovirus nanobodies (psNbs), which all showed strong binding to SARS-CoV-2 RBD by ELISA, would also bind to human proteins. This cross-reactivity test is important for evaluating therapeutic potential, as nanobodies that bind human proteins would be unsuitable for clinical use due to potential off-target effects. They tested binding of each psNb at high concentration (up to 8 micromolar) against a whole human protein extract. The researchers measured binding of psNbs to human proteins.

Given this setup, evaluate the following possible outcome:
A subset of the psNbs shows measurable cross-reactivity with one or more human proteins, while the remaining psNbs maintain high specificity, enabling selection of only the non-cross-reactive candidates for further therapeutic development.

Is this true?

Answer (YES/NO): NO